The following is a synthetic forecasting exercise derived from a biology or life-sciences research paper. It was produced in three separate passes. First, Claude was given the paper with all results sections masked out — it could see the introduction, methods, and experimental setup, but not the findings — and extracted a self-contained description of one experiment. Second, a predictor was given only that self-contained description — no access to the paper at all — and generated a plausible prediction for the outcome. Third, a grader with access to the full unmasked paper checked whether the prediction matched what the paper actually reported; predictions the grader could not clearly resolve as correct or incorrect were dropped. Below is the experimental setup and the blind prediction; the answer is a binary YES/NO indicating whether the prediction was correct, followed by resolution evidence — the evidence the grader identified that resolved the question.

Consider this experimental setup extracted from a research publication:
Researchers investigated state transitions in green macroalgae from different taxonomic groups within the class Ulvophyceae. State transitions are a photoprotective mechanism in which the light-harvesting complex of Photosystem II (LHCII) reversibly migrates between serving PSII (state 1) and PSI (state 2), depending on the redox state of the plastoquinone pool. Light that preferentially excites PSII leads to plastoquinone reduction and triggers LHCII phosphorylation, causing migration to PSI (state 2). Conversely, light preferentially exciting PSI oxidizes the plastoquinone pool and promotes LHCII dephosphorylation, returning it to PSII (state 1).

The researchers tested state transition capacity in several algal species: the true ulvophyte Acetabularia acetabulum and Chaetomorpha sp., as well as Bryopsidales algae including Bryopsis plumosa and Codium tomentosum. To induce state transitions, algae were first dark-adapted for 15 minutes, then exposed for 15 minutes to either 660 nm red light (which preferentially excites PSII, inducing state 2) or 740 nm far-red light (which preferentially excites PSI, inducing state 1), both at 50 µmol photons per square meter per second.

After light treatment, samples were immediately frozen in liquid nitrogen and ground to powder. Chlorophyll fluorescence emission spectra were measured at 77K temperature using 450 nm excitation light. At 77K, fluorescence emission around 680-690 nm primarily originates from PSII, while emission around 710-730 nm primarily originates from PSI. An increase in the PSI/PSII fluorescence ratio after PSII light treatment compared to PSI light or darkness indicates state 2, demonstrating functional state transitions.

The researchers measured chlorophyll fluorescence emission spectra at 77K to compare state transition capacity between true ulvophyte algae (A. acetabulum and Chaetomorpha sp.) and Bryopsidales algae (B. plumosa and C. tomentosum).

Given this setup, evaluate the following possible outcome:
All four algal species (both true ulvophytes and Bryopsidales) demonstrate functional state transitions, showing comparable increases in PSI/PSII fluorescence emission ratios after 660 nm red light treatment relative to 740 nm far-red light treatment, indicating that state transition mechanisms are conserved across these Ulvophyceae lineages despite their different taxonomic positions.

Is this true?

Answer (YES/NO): NO